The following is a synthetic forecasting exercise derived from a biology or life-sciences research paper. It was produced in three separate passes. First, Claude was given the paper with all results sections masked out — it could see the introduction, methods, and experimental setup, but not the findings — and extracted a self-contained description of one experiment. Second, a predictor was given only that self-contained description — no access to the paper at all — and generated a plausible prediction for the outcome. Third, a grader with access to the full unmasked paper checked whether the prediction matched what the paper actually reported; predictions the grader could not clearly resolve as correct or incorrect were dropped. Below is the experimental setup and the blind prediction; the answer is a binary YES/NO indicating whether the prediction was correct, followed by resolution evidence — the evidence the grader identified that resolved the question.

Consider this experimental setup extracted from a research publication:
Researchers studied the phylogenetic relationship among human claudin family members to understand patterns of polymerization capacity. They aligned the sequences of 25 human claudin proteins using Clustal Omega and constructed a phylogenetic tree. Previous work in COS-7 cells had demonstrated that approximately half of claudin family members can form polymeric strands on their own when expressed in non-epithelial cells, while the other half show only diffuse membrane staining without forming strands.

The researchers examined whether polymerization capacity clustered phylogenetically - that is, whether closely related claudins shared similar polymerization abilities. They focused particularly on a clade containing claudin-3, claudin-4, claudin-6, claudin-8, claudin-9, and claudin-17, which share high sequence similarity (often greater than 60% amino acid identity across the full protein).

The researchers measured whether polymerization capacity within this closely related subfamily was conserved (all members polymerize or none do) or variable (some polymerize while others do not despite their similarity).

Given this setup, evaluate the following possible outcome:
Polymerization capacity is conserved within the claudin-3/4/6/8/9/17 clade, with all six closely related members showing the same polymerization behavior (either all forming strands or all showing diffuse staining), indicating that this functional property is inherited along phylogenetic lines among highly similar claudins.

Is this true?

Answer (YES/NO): NO